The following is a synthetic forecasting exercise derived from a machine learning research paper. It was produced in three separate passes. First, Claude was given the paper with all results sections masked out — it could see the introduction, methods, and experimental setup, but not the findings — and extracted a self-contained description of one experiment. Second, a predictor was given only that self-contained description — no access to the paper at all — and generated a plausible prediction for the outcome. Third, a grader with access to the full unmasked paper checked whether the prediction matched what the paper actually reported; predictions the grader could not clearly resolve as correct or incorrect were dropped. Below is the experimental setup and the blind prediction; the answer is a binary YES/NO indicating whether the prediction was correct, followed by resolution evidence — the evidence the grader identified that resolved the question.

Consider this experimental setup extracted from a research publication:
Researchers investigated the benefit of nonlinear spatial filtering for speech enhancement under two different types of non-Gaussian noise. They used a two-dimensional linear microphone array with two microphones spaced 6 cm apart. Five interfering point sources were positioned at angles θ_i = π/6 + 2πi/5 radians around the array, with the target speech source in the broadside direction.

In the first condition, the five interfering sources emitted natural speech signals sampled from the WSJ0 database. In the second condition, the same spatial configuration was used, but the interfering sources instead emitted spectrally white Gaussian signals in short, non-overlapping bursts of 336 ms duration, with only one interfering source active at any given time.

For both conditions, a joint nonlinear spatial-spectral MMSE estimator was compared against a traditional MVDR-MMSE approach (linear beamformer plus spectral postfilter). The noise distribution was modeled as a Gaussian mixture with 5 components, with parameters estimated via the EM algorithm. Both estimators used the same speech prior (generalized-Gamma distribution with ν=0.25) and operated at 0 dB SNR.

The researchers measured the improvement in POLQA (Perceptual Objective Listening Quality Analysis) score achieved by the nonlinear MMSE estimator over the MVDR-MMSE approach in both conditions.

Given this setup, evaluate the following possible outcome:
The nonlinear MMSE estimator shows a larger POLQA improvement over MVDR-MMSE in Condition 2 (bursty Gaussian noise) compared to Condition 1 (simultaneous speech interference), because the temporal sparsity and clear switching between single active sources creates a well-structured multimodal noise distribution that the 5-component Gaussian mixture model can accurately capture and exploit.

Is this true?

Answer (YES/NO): YES